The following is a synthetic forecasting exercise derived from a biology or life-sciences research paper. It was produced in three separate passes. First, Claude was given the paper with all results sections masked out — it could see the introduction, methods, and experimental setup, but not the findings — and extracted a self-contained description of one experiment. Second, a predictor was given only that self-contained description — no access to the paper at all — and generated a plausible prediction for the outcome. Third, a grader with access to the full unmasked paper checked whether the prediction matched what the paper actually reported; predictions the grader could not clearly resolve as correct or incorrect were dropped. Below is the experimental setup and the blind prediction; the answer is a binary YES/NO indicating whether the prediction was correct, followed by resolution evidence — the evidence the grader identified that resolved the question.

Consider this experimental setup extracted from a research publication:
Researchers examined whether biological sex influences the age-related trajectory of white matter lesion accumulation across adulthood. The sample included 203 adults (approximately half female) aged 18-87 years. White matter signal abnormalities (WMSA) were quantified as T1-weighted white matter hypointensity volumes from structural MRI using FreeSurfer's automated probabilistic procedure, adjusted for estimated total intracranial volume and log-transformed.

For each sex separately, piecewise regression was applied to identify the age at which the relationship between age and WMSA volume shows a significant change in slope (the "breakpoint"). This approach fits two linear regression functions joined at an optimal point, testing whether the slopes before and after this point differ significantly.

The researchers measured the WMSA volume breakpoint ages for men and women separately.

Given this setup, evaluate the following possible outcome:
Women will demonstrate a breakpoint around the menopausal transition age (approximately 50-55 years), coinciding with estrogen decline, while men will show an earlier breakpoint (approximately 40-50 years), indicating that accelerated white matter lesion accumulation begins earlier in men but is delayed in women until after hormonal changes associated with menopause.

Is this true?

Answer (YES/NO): NO